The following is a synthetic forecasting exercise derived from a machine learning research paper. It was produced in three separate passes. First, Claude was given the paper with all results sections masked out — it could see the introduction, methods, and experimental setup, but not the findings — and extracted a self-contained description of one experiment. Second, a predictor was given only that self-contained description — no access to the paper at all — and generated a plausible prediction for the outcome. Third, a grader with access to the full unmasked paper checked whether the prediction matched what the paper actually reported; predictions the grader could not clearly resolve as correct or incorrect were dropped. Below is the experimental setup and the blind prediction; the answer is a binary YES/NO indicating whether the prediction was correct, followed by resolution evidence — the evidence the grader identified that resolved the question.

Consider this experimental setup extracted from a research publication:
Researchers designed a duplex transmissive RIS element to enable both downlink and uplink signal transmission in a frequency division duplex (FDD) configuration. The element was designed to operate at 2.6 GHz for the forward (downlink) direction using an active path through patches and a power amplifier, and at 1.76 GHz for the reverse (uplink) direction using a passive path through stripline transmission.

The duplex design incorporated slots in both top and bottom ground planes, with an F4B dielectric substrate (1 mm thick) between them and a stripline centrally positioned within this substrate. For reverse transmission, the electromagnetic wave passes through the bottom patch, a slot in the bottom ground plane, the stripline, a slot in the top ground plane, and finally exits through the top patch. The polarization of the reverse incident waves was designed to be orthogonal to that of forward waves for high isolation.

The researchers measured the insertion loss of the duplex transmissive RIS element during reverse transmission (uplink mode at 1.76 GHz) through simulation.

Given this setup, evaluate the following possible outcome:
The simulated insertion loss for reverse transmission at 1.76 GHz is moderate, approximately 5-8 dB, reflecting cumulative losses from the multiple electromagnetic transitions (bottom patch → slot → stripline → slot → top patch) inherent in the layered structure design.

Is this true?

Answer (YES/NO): NO